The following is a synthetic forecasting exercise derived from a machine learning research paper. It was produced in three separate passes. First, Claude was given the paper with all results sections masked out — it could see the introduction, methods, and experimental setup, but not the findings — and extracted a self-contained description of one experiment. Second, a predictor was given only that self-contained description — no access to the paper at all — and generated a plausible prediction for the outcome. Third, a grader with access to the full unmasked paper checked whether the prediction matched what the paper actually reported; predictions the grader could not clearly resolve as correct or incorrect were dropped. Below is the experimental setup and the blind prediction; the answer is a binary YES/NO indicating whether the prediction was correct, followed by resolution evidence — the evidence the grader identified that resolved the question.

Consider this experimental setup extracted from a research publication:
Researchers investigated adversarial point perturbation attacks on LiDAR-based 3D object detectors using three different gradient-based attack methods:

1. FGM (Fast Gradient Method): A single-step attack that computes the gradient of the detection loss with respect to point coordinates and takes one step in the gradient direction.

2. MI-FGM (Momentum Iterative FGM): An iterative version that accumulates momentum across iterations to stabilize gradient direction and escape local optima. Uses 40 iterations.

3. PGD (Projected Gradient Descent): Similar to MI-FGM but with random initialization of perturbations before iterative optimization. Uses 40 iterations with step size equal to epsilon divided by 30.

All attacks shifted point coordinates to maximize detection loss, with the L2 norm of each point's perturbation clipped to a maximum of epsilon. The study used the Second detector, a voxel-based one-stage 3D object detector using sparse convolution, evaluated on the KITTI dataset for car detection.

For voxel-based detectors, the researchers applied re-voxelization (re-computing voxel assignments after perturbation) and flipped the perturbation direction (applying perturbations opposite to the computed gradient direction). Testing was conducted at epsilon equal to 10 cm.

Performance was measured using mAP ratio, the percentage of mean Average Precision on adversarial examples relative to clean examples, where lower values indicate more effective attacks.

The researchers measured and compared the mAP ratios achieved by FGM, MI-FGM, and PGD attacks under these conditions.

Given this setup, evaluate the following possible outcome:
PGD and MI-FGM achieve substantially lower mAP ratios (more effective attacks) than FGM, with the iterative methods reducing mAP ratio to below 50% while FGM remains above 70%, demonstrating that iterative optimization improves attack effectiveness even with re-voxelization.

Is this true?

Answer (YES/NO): NO